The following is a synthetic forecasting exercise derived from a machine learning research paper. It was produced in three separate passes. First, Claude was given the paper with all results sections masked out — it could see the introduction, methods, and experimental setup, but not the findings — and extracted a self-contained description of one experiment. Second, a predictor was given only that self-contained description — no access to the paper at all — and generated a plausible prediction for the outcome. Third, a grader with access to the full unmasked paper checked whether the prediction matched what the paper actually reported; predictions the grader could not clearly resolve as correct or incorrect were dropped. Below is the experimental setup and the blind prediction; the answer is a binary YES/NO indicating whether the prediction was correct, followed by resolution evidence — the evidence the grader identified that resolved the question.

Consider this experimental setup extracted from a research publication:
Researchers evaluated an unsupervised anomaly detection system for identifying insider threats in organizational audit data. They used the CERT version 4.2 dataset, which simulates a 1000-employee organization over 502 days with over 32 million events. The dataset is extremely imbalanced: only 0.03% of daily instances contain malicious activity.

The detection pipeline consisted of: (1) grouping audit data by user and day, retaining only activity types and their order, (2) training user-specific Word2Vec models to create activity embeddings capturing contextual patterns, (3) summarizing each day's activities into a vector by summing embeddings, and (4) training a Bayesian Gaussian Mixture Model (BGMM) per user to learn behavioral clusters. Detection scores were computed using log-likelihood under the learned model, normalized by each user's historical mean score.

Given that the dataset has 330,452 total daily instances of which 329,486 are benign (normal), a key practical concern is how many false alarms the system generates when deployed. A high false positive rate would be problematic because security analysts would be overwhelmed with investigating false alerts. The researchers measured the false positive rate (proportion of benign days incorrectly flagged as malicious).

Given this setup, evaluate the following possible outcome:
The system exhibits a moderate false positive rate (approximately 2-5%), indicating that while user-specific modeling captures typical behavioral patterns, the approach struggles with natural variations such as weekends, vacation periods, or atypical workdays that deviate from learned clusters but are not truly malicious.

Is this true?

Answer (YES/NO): NO